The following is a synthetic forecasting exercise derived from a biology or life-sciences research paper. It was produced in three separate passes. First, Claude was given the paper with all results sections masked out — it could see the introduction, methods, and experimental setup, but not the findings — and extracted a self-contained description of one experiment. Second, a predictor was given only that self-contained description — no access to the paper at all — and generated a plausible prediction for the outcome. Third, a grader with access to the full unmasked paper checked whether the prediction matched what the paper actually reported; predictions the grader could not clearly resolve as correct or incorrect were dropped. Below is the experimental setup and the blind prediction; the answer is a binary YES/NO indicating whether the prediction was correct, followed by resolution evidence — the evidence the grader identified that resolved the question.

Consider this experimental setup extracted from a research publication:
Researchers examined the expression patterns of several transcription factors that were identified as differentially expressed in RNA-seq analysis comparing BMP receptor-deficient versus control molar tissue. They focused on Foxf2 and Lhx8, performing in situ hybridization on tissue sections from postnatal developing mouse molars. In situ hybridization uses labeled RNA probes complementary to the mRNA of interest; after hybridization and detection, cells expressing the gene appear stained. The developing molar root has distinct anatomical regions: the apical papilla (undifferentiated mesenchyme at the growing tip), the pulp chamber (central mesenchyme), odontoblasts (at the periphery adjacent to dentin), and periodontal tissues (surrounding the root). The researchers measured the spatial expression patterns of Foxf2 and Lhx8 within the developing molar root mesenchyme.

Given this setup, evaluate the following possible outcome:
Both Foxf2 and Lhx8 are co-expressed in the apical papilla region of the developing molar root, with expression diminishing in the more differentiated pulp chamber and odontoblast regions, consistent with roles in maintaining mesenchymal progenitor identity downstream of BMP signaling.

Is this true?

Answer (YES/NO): NO